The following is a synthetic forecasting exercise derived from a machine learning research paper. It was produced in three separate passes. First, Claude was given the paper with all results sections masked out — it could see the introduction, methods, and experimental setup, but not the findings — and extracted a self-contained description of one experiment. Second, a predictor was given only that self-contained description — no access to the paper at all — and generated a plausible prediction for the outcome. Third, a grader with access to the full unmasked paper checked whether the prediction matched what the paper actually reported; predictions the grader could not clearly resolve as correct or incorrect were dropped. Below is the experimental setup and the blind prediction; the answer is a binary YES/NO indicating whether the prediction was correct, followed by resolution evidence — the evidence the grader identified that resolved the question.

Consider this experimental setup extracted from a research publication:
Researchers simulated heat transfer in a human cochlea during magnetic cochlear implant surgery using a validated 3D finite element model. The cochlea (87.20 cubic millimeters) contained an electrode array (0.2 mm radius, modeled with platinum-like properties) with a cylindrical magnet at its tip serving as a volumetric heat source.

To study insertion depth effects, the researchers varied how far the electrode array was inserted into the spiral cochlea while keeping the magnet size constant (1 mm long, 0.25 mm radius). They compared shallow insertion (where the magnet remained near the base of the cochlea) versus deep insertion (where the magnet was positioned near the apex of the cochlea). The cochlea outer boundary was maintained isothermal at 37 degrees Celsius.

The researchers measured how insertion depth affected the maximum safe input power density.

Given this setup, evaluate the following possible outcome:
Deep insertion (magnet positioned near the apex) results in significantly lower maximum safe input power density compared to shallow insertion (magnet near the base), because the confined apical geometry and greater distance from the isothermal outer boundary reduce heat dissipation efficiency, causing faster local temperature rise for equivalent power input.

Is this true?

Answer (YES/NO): YES